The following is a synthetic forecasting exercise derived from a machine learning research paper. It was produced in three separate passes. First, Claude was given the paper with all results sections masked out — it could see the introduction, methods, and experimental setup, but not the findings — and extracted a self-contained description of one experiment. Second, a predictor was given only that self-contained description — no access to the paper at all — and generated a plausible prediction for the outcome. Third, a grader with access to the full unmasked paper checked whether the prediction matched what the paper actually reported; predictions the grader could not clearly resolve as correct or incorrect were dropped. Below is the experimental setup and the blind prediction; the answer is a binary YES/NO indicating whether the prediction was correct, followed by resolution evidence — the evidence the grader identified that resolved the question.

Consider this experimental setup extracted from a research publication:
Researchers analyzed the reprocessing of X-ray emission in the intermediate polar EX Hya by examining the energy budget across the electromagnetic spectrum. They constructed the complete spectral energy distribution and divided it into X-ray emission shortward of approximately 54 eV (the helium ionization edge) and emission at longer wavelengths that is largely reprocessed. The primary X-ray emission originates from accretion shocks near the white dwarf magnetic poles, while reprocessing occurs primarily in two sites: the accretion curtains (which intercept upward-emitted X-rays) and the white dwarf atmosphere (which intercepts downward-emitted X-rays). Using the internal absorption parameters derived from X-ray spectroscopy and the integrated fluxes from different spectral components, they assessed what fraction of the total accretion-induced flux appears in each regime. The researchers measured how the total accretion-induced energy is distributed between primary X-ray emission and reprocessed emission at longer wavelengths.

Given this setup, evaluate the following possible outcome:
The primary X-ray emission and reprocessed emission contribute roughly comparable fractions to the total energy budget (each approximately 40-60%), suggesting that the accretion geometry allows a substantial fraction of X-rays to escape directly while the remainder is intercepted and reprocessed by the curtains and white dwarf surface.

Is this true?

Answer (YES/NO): NO